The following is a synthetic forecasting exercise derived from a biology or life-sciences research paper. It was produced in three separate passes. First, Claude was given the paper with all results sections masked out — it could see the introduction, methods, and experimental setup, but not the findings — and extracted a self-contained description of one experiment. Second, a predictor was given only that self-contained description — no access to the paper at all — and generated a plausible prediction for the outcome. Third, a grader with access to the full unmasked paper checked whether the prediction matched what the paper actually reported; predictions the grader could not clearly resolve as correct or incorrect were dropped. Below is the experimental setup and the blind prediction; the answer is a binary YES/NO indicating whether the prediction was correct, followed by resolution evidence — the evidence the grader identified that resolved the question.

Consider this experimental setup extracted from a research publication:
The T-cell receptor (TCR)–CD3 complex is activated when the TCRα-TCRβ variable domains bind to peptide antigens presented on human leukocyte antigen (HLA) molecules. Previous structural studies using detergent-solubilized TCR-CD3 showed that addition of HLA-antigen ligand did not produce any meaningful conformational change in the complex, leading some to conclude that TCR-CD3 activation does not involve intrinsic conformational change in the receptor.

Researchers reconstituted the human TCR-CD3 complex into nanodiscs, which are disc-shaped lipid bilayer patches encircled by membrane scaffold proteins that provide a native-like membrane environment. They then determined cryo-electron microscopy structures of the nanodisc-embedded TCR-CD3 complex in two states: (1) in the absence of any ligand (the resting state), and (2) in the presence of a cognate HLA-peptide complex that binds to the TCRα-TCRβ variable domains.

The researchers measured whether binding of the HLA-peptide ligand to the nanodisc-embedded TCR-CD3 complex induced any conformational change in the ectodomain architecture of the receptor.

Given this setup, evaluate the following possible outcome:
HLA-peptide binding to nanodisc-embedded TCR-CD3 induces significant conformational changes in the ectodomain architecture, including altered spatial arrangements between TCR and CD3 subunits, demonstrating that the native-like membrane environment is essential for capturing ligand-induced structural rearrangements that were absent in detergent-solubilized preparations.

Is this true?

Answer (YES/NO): YES